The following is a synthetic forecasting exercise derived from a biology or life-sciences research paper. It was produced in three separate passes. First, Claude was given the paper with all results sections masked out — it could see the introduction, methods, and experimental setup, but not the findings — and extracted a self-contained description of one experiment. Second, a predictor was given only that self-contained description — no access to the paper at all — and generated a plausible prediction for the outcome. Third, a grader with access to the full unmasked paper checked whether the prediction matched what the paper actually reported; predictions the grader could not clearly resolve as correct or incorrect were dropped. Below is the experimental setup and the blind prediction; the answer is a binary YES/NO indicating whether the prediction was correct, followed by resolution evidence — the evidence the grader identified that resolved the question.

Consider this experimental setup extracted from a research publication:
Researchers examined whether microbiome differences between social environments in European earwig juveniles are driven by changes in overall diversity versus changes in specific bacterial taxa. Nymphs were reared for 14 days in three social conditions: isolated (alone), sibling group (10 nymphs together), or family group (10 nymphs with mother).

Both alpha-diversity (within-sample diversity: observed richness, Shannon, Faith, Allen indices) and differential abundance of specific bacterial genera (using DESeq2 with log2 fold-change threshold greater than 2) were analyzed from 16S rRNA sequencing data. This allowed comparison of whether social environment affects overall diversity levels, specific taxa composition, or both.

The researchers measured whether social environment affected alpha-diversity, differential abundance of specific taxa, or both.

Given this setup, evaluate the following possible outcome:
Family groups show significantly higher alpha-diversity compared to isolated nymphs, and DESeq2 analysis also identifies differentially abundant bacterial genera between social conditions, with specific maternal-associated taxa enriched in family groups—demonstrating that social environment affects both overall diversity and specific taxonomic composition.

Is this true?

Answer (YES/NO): NO